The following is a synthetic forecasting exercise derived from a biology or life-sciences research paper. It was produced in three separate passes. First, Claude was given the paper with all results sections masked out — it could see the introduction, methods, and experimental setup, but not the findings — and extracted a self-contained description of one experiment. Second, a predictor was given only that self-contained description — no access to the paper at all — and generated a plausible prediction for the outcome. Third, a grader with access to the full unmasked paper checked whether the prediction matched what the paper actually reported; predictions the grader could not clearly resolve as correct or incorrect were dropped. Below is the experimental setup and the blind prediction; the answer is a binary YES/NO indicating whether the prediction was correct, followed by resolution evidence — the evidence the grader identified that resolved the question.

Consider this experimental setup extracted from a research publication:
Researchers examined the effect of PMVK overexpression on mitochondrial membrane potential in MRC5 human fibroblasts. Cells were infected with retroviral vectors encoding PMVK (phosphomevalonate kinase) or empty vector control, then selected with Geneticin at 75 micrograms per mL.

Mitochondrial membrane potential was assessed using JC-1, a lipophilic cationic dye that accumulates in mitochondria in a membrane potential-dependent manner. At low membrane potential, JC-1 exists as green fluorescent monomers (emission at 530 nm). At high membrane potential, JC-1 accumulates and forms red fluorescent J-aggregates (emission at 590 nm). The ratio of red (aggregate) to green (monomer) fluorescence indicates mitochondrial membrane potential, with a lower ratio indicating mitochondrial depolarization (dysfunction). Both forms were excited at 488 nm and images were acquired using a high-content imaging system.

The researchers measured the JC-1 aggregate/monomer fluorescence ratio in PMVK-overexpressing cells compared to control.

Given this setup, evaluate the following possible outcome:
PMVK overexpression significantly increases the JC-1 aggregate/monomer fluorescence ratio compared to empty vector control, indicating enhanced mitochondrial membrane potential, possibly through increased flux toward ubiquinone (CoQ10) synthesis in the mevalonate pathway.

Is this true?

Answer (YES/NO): NO